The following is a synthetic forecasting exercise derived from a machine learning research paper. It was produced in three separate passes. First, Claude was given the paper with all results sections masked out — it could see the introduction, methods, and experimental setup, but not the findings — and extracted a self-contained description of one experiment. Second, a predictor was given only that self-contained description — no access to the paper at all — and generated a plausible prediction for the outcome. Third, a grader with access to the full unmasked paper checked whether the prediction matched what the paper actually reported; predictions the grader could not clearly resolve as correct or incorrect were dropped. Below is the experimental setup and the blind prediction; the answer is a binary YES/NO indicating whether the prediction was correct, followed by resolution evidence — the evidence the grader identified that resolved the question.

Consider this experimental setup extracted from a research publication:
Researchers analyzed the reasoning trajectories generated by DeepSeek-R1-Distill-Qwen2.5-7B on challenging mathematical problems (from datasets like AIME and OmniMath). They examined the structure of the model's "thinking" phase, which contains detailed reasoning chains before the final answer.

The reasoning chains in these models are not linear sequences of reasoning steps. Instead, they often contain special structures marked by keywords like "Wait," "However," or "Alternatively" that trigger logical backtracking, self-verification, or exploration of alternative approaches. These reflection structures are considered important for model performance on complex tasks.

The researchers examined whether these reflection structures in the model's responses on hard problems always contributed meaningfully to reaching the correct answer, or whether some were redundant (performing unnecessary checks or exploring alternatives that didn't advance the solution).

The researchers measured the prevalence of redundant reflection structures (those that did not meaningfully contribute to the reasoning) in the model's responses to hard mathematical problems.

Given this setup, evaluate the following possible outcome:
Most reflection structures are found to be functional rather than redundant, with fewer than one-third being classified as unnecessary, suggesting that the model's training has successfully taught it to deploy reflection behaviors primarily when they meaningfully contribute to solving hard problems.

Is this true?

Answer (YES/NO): NO